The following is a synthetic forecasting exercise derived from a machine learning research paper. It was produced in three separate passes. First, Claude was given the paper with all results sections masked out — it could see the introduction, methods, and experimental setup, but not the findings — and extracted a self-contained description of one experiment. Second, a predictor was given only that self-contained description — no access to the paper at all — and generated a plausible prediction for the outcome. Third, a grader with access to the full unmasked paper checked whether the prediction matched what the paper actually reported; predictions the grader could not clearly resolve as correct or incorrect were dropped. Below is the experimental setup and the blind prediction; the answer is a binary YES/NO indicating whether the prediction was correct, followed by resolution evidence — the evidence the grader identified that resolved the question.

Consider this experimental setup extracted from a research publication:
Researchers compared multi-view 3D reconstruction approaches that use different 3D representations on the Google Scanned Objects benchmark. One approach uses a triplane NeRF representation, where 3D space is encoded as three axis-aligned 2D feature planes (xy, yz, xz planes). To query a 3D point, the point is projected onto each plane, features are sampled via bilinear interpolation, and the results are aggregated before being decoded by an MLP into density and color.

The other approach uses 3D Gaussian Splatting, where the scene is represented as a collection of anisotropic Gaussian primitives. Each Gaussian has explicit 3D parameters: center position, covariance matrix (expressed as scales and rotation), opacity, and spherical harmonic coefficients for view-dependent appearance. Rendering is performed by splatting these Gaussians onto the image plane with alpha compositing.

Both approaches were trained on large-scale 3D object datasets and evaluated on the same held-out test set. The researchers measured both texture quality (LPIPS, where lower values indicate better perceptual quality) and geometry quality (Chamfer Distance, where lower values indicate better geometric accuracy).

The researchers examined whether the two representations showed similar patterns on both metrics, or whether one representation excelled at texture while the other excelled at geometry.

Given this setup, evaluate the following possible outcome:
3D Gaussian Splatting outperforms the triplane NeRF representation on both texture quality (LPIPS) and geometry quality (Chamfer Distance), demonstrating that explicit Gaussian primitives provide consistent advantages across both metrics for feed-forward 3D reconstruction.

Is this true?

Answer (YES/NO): NO